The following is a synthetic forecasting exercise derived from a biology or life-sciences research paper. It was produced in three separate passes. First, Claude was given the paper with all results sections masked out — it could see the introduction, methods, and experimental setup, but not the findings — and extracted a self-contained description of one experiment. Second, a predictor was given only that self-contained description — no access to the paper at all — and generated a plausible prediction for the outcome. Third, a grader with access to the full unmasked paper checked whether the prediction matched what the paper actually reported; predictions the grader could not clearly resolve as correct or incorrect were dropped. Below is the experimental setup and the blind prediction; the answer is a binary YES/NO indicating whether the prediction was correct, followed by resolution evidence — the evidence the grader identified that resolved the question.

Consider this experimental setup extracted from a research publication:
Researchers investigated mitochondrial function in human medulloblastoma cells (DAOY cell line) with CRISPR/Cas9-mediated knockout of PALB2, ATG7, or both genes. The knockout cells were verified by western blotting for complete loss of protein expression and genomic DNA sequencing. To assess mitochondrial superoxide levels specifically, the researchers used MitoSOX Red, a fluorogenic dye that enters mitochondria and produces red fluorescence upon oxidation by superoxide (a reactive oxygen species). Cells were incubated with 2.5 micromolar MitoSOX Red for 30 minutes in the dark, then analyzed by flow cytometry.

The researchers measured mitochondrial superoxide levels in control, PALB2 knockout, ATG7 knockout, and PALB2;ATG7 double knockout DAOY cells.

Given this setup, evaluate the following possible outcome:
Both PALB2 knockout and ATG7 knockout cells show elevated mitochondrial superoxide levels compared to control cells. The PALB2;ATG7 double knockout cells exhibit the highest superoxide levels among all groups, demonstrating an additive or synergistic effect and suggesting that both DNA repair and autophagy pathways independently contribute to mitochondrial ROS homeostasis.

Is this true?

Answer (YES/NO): NO